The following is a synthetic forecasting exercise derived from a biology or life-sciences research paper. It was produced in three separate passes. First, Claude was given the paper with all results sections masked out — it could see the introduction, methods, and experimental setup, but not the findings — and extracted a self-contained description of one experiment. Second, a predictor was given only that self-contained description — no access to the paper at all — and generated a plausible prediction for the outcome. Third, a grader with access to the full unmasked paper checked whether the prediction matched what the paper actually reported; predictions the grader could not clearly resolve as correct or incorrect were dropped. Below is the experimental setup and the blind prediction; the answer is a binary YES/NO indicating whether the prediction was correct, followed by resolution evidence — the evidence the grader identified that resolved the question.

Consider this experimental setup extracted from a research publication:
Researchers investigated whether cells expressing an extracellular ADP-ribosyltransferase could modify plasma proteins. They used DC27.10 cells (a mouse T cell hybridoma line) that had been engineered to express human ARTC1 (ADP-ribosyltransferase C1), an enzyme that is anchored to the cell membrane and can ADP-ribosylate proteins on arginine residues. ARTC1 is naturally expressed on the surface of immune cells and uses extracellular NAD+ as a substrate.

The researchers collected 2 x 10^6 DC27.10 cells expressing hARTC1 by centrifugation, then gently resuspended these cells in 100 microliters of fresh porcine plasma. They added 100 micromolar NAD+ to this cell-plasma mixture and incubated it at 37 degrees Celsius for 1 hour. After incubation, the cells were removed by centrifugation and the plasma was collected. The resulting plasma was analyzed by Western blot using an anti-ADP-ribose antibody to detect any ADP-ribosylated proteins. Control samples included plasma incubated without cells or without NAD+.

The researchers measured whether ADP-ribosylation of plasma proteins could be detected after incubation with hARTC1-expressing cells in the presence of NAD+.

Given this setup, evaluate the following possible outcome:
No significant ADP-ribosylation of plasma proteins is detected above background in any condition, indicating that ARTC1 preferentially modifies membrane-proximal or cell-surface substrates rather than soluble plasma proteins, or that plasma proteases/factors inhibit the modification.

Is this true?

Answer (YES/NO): NO